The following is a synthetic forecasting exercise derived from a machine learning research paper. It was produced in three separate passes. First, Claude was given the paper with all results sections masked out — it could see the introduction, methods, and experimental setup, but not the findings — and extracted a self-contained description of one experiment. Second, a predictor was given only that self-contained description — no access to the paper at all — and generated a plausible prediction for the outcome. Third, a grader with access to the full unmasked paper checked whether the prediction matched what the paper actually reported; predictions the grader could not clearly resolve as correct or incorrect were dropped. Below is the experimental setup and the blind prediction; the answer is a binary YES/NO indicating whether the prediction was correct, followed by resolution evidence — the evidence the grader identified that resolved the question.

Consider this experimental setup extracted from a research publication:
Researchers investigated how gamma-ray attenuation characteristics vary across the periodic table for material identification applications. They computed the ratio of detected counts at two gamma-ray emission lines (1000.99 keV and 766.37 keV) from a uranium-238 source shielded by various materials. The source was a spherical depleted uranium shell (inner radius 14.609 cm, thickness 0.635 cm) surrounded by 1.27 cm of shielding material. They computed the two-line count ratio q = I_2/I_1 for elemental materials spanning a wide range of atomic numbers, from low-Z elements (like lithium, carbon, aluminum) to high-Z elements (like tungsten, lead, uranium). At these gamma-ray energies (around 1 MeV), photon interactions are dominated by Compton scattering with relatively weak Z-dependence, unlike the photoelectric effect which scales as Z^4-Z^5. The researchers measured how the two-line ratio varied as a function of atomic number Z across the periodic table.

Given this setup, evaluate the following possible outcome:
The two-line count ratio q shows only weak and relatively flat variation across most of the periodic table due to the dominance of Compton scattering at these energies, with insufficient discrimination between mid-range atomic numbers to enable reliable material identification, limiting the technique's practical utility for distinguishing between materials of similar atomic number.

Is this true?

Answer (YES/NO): NO